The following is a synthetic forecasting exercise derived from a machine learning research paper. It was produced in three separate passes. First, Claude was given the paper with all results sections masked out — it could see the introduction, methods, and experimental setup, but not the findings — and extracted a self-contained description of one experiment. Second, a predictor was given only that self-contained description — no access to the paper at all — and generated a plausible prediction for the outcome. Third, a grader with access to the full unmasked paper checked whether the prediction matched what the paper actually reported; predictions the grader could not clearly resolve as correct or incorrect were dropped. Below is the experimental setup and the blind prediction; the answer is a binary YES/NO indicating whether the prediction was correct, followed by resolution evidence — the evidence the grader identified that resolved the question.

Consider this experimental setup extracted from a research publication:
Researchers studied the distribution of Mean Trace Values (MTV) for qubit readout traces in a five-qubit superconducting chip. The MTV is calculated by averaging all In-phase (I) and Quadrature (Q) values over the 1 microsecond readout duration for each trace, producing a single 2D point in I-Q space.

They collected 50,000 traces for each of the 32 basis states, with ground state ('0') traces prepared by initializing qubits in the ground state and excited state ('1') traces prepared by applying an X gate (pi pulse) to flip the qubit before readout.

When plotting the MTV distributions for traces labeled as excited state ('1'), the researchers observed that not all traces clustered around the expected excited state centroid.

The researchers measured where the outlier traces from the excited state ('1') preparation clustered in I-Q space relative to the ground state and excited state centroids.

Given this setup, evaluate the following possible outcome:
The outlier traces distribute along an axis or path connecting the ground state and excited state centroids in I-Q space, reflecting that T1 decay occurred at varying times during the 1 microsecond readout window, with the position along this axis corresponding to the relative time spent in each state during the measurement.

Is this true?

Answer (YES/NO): NO